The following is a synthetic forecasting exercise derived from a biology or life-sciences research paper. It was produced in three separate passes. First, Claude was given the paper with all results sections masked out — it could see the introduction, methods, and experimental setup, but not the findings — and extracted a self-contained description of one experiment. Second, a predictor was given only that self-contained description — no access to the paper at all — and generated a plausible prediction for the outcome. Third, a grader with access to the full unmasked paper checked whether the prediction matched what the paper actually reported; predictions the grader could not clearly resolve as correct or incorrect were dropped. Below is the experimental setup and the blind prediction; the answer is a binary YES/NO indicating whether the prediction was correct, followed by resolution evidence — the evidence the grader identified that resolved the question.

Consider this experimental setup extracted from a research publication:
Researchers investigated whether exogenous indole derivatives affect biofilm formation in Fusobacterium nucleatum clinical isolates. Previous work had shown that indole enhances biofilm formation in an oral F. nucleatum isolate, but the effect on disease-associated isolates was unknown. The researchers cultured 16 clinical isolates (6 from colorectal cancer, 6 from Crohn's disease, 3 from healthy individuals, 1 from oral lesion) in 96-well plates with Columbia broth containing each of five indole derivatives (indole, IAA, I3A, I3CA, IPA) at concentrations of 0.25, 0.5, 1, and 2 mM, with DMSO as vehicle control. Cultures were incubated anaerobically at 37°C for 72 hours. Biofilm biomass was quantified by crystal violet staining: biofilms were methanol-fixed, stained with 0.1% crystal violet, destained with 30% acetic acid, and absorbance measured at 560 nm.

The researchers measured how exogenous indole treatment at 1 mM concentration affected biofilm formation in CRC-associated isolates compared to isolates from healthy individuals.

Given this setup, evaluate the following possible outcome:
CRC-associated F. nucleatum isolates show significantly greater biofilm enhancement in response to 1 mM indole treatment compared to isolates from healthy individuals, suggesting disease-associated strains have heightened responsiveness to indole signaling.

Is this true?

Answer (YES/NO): NO